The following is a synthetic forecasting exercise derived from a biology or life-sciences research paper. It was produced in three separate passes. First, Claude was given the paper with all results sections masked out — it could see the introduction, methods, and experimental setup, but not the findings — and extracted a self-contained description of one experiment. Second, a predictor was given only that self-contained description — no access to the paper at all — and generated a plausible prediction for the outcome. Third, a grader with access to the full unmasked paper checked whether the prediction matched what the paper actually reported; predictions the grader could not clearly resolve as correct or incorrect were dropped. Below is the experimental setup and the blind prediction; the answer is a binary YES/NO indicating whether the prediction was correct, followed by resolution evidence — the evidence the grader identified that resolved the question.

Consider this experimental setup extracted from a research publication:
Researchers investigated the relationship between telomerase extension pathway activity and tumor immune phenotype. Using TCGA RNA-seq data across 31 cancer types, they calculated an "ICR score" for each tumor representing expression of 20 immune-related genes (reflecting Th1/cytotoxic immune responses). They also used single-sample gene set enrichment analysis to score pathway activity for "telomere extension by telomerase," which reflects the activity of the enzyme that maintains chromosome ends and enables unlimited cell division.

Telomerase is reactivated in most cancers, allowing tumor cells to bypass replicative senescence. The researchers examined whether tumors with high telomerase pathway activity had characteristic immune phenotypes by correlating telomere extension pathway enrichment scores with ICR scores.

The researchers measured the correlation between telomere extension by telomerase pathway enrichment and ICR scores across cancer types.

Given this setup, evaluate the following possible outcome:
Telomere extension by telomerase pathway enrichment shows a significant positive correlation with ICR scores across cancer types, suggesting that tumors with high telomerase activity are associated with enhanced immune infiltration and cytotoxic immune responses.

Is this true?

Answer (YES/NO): NO